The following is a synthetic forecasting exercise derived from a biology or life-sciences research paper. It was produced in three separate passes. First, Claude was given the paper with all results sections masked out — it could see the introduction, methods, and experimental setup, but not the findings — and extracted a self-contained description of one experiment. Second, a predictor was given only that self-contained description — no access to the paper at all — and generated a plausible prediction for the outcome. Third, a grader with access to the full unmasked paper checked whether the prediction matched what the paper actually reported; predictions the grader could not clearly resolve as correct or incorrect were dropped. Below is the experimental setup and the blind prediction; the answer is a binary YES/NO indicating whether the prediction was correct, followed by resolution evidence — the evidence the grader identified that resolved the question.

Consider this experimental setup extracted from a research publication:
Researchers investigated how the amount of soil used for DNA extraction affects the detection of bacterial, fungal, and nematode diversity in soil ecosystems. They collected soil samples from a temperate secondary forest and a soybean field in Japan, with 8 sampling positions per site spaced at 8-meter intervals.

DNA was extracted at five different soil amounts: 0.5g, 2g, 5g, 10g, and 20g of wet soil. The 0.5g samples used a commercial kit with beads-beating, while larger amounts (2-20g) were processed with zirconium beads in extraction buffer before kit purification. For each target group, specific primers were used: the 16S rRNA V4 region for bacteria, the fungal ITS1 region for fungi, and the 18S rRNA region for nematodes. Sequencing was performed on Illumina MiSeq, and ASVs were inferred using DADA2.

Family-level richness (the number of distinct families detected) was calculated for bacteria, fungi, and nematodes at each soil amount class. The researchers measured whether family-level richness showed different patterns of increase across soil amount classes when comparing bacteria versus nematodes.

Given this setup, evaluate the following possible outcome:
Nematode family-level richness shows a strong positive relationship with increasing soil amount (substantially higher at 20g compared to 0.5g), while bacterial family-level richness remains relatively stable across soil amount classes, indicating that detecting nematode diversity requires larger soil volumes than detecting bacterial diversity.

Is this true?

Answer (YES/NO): YES